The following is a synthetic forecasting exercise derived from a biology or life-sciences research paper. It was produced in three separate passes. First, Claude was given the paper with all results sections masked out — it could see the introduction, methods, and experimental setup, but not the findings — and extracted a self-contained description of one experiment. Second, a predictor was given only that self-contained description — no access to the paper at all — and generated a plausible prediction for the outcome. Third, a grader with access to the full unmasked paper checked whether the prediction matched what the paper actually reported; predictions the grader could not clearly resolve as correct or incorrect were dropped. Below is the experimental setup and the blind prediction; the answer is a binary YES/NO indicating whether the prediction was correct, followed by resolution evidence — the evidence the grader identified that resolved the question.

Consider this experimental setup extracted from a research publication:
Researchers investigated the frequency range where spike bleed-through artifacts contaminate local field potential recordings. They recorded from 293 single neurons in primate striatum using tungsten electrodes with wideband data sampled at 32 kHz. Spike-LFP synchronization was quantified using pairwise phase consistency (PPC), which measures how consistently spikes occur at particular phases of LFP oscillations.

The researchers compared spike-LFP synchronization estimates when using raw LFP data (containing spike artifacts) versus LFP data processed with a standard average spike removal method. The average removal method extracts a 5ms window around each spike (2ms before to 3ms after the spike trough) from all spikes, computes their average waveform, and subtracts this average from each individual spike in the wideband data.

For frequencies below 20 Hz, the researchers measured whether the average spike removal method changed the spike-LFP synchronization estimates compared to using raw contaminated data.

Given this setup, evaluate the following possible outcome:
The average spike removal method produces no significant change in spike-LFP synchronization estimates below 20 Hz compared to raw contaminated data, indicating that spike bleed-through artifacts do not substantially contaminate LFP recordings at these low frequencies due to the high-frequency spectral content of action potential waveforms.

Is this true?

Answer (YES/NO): YES